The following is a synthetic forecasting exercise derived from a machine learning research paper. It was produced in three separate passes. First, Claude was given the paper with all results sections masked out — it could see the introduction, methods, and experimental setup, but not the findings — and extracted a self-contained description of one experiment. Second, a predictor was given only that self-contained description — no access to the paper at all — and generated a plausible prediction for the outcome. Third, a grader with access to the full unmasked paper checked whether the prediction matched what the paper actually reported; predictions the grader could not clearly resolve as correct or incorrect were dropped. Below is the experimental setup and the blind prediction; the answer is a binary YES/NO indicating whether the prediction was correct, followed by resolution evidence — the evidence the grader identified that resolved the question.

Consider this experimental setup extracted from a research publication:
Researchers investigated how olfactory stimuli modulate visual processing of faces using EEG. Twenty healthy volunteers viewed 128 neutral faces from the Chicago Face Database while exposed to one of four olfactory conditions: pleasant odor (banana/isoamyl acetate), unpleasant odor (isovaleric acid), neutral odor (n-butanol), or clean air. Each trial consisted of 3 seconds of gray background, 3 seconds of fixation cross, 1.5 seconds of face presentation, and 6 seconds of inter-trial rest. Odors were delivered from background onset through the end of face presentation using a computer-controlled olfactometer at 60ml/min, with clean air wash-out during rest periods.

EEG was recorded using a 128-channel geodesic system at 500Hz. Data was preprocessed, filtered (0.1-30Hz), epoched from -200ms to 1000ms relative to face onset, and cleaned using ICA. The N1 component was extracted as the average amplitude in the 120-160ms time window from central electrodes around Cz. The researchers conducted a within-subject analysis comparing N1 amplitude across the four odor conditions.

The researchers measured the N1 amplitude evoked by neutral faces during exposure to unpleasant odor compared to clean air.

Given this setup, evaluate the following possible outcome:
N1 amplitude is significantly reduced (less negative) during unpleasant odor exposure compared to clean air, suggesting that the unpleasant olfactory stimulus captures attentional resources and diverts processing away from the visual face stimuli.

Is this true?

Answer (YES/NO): NO